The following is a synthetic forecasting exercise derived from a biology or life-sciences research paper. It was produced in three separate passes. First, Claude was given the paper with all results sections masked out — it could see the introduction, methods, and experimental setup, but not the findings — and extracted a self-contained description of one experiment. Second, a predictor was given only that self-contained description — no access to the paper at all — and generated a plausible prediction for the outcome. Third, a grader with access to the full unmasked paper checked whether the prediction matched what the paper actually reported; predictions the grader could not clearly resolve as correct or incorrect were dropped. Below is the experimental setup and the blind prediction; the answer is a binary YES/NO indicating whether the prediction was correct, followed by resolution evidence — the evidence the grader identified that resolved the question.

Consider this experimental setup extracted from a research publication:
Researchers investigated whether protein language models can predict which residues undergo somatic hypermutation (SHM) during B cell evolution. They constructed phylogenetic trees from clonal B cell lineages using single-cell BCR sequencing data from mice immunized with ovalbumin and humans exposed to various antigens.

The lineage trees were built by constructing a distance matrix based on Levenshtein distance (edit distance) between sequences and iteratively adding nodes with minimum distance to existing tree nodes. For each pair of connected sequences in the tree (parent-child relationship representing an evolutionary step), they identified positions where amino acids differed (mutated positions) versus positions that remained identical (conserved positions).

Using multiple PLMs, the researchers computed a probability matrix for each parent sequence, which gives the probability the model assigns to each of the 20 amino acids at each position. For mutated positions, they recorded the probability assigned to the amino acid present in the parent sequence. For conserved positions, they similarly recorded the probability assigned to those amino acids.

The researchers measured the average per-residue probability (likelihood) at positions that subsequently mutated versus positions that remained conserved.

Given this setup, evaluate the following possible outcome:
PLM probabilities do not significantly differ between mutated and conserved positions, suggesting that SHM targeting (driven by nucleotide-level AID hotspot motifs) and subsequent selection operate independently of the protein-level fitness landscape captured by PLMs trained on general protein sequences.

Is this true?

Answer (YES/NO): NO